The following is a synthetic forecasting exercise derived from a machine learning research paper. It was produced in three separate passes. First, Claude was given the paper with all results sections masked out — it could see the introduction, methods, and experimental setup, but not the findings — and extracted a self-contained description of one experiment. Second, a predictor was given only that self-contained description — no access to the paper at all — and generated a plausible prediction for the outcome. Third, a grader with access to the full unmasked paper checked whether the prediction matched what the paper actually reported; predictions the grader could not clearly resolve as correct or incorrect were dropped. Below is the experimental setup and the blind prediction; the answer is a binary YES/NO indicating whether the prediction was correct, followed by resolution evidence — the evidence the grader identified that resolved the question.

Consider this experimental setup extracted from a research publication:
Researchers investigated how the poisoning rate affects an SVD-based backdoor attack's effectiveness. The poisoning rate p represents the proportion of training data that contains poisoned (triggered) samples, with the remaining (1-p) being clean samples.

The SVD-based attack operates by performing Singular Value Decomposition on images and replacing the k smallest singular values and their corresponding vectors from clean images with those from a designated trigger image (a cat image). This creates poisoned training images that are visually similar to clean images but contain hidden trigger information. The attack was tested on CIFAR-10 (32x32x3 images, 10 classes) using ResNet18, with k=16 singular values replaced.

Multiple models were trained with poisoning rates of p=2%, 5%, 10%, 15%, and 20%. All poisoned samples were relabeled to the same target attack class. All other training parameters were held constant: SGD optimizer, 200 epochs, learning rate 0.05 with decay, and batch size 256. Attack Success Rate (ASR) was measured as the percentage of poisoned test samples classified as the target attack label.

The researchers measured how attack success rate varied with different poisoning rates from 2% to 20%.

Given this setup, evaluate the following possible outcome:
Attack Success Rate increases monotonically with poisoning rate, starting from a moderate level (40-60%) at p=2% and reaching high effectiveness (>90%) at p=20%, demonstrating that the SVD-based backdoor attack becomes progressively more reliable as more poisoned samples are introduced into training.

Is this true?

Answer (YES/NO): NO